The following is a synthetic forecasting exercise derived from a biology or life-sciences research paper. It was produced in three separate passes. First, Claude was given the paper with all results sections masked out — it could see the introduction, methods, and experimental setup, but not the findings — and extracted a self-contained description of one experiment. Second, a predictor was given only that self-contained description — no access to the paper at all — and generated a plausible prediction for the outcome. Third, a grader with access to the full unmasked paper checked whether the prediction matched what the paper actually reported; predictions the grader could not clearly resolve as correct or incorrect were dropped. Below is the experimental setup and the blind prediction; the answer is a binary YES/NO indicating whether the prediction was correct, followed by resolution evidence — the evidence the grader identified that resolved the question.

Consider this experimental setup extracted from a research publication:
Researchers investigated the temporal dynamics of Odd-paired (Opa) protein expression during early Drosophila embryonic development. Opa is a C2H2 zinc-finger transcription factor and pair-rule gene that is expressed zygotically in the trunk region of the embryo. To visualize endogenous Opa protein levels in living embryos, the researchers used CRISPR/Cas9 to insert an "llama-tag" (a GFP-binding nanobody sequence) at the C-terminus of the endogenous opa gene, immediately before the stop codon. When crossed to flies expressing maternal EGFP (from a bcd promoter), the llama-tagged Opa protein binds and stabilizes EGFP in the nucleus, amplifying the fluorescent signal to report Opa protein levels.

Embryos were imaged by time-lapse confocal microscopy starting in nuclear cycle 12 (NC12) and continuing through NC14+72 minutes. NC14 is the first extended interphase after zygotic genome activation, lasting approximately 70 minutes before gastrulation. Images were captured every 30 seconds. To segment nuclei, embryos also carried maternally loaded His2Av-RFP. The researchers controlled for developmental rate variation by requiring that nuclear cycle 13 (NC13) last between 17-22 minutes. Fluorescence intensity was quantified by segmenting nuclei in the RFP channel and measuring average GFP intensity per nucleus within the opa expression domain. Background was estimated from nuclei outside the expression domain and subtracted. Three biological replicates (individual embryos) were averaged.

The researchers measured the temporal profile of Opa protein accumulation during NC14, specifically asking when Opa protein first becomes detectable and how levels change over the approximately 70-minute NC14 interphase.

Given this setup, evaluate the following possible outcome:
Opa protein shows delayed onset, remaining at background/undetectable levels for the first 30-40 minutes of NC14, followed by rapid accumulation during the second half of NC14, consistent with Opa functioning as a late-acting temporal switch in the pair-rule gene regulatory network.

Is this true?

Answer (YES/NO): YES